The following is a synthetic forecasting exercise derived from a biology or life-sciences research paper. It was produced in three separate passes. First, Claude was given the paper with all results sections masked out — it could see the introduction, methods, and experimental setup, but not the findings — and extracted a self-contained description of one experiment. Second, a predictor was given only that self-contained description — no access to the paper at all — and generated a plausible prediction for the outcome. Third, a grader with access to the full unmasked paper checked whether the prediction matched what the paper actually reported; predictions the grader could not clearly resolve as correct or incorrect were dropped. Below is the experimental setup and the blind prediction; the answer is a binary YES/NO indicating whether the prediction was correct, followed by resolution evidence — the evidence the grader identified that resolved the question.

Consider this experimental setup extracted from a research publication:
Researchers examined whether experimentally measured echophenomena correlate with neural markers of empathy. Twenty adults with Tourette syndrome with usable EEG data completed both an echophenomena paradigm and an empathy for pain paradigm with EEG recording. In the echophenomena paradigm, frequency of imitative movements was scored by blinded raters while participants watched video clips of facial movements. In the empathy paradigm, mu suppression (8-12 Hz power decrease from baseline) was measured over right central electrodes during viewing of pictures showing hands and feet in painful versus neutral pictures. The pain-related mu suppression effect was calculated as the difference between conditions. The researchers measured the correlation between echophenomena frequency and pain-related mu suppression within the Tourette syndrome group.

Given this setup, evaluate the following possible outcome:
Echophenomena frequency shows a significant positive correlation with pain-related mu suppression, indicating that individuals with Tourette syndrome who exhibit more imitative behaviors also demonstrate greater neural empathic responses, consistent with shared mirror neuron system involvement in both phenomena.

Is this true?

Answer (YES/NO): NO